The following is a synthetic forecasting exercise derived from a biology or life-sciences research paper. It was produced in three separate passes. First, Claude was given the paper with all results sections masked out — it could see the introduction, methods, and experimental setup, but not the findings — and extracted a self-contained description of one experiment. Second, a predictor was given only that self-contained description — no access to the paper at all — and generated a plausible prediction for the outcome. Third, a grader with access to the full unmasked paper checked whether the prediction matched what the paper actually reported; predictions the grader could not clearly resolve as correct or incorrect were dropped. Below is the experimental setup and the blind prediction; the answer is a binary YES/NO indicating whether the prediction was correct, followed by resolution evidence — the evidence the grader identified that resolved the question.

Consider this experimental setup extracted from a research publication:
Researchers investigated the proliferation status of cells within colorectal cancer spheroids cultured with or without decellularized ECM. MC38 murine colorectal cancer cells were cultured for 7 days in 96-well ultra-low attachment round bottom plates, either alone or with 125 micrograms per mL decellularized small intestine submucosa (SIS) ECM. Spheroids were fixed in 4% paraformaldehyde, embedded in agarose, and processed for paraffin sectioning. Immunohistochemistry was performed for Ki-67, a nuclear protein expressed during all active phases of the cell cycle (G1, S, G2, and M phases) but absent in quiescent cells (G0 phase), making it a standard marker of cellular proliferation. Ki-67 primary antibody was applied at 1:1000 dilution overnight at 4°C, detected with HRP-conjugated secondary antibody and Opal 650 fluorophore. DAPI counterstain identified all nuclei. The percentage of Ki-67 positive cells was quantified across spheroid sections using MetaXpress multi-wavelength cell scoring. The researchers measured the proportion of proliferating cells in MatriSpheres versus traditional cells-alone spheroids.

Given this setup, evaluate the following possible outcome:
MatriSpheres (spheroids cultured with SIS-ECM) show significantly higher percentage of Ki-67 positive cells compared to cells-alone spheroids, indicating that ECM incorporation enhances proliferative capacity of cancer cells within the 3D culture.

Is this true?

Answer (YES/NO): NO